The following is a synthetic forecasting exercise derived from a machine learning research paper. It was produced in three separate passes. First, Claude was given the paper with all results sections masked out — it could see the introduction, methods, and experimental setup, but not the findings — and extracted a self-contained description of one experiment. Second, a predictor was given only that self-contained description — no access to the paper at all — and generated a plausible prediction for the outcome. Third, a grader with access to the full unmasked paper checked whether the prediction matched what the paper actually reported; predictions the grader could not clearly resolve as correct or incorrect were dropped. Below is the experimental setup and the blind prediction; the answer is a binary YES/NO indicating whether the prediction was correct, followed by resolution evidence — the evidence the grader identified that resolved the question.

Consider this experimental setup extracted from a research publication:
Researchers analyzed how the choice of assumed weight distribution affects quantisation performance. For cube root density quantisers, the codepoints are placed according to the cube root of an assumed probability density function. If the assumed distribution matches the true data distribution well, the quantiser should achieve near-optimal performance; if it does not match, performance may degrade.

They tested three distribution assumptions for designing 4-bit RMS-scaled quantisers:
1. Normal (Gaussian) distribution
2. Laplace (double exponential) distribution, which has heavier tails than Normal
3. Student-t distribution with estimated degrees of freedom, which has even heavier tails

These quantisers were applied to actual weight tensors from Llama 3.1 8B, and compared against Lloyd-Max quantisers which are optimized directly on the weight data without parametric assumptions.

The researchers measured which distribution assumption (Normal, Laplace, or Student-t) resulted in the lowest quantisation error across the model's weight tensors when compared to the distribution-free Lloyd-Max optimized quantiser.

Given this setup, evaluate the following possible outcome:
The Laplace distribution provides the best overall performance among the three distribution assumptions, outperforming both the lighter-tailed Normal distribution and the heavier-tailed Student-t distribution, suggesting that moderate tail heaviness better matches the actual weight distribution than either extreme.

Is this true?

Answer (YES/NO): NO